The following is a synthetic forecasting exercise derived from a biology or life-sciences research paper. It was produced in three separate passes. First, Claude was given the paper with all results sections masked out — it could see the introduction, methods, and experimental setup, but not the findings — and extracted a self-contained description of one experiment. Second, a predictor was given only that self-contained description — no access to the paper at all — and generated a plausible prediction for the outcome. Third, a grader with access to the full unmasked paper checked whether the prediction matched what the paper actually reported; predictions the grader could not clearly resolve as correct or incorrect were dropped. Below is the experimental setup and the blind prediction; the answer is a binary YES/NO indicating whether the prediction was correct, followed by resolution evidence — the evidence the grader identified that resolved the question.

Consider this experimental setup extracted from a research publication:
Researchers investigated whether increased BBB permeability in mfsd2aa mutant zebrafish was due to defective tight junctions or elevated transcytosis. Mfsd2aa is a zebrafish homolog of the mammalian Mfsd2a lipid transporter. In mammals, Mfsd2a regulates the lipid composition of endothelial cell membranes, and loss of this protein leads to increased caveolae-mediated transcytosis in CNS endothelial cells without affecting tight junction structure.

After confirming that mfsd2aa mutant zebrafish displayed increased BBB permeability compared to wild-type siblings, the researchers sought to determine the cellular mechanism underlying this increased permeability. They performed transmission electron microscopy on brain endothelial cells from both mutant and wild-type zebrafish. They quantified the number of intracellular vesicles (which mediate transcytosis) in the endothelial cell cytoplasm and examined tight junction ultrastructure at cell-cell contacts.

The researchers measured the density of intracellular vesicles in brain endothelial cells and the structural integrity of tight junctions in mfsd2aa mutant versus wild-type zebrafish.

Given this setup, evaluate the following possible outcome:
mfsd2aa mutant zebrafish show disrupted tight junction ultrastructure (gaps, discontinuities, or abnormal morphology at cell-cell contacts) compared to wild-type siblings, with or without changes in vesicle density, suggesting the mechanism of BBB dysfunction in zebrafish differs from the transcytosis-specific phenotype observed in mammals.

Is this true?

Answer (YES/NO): NO